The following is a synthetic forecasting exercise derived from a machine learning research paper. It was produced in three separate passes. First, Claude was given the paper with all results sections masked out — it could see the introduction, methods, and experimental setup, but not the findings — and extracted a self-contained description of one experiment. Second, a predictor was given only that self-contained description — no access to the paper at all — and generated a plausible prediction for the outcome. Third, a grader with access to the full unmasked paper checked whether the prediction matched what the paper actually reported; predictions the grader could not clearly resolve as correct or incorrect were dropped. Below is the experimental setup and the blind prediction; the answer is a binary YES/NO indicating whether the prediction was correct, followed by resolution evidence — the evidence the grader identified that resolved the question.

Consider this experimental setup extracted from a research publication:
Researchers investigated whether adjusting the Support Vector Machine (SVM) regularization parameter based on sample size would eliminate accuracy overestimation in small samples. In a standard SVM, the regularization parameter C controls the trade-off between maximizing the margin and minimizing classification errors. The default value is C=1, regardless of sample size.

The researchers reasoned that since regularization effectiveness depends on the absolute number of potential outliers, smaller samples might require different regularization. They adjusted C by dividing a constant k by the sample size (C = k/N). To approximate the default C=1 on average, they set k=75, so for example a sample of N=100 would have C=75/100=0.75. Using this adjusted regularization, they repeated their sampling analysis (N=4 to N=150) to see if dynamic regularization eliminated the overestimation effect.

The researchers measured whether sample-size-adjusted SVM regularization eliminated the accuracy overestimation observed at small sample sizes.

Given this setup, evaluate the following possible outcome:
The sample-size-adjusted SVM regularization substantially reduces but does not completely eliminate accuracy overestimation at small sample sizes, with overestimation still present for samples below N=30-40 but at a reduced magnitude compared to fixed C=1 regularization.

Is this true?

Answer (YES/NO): NO